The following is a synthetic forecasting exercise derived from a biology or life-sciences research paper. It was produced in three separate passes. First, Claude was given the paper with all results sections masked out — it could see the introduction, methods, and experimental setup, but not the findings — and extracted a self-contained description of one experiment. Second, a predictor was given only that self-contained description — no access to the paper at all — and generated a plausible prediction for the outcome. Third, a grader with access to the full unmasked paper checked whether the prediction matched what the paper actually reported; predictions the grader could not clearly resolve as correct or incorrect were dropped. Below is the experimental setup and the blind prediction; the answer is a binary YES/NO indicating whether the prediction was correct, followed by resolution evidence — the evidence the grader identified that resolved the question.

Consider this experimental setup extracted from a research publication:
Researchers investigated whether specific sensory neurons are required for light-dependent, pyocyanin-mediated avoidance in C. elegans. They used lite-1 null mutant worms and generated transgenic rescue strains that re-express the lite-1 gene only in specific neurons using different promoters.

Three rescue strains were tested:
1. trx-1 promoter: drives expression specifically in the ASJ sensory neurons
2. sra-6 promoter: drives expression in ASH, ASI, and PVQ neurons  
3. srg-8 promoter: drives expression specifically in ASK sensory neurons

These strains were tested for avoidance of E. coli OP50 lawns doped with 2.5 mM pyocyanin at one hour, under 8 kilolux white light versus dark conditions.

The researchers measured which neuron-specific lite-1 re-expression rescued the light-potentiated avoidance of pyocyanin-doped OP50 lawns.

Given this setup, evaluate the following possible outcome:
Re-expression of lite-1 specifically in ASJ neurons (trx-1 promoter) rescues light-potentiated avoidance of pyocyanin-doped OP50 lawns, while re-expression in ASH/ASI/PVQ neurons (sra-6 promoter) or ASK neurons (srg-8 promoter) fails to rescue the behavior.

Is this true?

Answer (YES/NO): NO